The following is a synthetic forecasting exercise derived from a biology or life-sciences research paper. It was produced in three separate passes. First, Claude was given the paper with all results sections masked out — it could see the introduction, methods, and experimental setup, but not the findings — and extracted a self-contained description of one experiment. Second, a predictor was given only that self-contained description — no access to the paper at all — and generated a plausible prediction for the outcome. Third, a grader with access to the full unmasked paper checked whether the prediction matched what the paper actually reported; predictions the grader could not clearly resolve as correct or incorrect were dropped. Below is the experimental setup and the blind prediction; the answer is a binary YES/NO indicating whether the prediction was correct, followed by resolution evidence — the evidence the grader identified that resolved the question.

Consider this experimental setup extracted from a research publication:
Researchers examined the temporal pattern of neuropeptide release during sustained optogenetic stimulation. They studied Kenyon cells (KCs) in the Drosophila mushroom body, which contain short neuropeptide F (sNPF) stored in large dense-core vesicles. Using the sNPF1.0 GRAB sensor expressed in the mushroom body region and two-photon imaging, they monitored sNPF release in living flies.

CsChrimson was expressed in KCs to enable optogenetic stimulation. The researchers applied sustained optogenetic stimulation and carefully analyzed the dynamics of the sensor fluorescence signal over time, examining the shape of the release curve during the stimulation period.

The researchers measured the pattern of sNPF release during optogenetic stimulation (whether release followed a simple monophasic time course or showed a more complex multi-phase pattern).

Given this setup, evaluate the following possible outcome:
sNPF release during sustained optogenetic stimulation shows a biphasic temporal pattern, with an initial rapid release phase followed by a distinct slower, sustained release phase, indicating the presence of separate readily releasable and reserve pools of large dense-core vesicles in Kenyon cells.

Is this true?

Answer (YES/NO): NO